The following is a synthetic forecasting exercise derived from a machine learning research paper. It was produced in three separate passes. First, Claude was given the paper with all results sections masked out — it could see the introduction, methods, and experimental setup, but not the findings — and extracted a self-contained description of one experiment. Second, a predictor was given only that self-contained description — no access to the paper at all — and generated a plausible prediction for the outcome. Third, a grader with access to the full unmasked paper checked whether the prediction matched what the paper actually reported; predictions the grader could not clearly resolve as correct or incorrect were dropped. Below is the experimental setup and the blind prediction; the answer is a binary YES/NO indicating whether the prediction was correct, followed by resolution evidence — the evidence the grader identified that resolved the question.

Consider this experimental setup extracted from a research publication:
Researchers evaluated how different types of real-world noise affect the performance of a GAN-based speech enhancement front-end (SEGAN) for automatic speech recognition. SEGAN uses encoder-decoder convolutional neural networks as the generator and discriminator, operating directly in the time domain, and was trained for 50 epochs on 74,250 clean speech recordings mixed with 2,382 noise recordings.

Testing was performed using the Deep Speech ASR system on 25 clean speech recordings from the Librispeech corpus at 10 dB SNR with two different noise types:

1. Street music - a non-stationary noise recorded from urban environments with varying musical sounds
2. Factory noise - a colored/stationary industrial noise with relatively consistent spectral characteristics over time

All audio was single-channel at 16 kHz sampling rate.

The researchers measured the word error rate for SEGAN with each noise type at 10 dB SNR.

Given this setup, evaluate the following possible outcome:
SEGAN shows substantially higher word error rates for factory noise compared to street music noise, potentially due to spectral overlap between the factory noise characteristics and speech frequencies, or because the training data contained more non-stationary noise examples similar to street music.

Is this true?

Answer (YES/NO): YES